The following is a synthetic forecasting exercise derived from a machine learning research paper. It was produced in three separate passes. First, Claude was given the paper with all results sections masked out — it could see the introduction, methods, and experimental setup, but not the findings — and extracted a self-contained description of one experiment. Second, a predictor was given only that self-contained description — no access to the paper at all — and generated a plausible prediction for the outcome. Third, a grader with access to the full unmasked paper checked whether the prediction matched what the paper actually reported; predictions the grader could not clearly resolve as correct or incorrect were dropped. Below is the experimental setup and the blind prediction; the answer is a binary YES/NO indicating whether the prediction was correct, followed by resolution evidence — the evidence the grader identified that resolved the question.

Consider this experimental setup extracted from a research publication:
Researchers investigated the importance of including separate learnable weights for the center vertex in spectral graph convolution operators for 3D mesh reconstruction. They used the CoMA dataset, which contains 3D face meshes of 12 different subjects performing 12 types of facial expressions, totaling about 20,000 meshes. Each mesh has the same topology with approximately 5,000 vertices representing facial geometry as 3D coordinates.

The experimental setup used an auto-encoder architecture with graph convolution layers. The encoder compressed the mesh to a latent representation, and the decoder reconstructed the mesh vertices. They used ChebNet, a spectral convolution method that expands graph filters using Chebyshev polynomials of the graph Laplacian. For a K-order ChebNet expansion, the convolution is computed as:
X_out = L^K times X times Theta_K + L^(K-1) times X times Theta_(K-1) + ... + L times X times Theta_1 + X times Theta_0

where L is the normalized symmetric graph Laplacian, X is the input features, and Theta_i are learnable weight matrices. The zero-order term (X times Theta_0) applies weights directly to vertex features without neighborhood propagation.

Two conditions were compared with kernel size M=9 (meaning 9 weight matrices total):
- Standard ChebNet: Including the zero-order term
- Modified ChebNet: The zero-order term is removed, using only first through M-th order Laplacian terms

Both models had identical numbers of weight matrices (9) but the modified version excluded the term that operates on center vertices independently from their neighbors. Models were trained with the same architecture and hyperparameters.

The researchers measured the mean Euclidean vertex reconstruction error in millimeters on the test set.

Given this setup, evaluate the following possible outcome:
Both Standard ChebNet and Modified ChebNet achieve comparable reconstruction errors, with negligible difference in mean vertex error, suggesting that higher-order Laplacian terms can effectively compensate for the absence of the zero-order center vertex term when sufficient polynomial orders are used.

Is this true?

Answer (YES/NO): NO